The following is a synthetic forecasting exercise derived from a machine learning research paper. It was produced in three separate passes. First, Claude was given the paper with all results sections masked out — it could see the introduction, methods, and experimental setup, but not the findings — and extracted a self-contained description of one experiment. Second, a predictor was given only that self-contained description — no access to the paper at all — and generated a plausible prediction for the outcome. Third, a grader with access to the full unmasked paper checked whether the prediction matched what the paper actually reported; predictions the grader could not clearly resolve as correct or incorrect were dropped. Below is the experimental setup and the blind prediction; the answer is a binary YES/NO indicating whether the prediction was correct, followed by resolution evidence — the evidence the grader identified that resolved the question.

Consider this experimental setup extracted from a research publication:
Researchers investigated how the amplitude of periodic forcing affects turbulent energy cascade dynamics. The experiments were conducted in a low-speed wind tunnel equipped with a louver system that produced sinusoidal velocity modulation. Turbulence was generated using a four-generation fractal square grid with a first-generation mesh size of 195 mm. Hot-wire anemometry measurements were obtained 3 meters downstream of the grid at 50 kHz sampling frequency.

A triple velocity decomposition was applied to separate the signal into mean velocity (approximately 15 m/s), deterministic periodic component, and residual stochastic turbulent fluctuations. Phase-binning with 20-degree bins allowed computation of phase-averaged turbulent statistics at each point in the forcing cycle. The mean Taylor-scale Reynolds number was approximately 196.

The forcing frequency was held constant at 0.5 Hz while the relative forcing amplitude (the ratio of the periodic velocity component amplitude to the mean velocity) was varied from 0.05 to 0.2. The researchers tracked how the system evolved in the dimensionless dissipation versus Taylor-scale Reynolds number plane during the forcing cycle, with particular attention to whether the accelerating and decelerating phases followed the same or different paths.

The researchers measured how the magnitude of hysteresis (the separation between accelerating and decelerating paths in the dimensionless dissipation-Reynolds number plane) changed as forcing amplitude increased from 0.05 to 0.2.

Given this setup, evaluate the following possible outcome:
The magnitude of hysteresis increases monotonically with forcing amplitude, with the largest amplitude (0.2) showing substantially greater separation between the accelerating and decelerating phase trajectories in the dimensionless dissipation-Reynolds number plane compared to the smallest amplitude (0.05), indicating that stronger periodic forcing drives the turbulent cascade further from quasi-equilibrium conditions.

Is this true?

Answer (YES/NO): YES